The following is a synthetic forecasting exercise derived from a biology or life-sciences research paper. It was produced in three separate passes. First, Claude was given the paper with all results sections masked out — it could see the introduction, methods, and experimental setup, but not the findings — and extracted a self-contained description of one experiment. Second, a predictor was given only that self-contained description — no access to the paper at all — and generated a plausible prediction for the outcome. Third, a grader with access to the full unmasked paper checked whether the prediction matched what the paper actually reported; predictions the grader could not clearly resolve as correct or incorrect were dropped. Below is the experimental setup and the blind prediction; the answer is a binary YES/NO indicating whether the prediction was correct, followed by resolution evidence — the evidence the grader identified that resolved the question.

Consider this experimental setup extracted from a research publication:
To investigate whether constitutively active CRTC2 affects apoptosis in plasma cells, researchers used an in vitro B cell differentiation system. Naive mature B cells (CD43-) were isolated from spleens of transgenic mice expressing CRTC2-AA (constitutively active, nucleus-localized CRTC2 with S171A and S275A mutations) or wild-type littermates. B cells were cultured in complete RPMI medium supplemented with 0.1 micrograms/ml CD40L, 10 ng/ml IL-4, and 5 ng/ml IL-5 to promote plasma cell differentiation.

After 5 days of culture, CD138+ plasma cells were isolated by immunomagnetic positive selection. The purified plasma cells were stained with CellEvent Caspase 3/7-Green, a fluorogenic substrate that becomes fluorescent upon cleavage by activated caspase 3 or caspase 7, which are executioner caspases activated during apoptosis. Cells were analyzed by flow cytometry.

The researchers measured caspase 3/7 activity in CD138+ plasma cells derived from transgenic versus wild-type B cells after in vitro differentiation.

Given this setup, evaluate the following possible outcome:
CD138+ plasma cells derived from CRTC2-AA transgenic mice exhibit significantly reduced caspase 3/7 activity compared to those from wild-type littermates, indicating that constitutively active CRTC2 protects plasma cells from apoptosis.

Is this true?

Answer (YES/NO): NO